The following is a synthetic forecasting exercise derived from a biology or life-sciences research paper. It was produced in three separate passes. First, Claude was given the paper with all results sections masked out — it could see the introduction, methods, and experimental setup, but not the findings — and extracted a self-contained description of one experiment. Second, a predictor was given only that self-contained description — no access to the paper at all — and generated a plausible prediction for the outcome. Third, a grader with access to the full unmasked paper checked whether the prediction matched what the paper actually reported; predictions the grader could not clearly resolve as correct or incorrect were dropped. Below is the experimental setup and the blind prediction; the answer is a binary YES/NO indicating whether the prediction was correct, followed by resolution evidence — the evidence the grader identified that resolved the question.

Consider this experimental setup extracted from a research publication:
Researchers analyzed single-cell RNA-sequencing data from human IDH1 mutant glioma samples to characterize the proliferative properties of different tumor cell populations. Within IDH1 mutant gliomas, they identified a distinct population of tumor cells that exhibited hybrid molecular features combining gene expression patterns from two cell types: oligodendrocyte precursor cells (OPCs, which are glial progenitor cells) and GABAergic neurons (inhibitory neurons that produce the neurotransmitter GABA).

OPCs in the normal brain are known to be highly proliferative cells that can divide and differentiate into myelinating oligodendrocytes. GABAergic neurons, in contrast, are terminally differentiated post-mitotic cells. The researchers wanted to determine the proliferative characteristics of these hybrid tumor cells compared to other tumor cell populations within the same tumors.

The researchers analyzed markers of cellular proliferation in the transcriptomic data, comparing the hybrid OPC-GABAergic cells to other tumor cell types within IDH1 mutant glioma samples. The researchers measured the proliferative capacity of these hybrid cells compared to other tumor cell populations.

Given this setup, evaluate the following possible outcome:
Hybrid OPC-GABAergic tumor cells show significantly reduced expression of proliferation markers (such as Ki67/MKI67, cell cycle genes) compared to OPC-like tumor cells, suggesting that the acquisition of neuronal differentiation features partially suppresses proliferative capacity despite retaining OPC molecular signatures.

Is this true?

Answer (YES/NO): YES